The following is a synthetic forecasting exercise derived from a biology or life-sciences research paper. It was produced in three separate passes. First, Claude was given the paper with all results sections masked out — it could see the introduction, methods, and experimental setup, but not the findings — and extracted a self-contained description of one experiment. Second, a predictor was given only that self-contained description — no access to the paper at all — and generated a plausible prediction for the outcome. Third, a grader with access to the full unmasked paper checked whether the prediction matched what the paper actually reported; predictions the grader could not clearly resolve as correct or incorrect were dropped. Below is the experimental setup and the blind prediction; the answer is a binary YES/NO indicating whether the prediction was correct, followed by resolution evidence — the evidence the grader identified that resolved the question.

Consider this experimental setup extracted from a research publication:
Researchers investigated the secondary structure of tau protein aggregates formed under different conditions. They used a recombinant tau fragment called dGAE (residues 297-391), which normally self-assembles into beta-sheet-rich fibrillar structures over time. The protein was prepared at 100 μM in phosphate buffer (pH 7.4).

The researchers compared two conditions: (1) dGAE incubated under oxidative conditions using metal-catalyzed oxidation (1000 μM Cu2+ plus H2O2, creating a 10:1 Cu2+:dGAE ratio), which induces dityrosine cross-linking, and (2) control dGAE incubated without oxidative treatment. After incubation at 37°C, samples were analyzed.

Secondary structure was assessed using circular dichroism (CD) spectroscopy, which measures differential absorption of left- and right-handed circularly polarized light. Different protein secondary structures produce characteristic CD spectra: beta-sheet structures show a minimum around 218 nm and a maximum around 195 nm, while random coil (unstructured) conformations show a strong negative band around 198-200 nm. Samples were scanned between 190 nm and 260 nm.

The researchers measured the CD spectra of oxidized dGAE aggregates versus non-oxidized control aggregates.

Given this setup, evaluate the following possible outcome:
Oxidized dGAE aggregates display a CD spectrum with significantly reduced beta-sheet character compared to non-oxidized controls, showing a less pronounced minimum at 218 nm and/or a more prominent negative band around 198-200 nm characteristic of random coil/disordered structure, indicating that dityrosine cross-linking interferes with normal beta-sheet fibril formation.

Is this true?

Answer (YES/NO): YES